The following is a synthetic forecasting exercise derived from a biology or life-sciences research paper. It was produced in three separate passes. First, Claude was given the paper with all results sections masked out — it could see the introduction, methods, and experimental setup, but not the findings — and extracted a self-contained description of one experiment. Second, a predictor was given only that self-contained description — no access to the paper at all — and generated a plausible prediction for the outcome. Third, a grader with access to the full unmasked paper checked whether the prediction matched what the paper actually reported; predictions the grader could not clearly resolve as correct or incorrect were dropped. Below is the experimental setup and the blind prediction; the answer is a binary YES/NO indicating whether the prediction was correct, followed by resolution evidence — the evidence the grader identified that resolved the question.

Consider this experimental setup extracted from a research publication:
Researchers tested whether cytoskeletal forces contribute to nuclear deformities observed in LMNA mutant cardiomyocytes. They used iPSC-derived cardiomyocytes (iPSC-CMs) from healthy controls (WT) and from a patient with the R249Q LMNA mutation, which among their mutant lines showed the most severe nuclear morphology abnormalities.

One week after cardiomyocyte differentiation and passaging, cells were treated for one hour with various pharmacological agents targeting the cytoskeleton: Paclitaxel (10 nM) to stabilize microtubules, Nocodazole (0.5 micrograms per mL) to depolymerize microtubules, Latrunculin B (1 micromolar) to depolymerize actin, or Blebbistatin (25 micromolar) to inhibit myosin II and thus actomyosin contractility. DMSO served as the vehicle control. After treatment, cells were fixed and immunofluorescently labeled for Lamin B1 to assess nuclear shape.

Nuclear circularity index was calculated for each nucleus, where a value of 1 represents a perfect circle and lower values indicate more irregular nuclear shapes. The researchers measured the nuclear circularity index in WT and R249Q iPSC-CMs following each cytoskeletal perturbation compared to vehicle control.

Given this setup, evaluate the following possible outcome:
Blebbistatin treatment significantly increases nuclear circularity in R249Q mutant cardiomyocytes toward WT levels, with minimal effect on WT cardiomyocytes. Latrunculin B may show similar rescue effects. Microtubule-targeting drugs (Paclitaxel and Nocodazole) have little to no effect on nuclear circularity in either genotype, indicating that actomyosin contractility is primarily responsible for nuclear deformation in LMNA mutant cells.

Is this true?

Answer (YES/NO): NO